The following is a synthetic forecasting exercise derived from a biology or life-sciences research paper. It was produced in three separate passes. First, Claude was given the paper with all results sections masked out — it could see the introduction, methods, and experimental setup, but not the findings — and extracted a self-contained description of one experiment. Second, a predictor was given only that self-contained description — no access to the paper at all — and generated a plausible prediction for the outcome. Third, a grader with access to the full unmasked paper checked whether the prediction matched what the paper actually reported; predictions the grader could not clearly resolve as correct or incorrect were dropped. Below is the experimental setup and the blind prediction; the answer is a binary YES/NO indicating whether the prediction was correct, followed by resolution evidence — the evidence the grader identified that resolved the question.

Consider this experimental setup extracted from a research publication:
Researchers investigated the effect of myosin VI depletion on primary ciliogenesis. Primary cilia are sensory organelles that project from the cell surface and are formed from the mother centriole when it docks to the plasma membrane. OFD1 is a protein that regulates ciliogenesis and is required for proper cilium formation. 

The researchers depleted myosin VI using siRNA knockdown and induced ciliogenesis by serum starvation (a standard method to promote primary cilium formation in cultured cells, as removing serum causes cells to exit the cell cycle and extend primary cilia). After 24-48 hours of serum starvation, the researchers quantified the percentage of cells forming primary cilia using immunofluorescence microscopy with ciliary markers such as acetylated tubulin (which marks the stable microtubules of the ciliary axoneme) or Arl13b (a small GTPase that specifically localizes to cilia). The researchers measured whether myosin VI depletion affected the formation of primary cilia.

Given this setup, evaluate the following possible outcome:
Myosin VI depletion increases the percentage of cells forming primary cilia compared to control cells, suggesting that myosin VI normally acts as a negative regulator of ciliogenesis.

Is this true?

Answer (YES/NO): NO